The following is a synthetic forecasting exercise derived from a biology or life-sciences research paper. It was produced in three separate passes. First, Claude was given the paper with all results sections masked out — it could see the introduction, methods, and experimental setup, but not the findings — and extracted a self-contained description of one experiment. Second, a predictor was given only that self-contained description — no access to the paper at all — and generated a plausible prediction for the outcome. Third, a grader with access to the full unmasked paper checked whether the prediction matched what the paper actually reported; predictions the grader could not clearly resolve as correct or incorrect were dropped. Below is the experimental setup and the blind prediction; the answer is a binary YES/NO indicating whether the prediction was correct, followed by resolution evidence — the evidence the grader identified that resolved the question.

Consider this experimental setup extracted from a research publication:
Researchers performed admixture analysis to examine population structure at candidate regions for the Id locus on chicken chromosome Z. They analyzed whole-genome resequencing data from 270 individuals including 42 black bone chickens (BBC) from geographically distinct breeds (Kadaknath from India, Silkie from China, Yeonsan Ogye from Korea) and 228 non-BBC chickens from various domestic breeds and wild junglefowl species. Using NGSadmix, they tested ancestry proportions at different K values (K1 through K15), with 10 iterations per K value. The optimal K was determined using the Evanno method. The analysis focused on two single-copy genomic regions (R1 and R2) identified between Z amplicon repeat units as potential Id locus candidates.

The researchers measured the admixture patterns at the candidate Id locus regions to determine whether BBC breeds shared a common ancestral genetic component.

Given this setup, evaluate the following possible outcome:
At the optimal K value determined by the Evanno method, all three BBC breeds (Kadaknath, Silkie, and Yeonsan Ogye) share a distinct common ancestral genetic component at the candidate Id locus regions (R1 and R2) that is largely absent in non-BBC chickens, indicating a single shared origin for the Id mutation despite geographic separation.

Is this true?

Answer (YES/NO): NO